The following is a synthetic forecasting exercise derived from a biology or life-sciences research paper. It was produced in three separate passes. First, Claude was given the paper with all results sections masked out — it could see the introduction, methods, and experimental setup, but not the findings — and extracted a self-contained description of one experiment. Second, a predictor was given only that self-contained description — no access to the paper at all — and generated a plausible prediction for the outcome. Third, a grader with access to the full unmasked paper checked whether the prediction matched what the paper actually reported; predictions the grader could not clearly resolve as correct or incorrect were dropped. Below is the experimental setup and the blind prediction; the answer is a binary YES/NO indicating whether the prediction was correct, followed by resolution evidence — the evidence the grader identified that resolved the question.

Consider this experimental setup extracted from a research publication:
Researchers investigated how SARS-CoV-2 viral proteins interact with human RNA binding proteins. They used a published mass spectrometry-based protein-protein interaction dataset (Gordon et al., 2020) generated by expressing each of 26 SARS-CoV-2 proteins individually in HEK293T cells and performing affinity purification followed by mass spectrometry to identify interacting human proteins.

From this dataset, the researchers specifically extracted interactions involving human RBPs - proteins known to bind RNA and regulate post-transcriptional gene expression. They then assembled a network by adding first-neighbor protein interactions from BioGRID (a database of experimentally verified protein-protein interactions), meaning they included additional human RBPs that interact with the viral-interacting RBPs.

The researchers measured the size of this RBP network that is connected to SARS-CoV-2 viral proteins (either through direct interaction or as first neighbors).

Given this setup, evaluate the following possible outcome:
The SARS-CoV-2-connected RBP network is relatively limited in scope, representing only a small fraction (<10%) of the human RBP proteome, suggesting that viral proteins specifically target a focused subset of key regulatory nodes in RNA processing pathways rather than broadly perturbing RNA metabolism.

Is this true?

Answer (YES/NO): NO